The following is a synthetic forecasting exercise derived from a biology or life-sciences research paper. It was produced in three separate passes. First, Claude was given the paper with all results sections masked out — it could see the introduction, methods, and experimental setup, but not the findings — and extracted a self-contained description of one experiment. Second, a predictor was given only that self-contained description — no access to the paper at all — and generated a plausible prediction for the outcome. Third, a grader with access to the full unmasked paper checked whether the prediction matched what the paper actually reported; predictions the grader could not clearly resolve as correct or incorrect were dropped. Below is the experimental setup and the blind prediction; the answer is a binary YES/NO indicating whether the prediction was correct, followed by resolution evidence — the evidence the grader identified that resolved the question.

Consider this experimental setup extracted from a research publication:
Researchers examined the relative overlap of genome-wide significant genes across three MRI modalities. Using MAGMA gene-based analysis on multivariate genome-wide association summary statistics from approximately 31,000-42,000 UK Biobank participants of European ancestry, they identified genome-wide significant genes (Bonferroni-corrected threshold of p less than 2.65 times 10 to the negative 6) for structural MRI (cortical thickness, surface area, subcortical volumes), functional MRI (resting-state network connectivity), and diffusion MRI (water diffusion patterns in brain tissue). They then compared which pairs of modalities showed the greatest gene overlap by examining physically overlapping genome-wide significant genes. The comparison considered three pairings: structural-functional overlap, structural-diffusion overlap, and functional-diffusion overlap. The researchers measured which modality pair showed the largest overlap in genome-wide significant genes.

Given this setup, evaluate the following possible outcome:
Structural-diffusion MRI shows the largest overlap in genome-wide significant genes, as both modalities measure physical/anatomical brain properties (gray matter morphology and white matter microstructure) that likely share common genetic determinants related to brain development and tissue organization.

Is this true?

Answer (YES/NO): YES